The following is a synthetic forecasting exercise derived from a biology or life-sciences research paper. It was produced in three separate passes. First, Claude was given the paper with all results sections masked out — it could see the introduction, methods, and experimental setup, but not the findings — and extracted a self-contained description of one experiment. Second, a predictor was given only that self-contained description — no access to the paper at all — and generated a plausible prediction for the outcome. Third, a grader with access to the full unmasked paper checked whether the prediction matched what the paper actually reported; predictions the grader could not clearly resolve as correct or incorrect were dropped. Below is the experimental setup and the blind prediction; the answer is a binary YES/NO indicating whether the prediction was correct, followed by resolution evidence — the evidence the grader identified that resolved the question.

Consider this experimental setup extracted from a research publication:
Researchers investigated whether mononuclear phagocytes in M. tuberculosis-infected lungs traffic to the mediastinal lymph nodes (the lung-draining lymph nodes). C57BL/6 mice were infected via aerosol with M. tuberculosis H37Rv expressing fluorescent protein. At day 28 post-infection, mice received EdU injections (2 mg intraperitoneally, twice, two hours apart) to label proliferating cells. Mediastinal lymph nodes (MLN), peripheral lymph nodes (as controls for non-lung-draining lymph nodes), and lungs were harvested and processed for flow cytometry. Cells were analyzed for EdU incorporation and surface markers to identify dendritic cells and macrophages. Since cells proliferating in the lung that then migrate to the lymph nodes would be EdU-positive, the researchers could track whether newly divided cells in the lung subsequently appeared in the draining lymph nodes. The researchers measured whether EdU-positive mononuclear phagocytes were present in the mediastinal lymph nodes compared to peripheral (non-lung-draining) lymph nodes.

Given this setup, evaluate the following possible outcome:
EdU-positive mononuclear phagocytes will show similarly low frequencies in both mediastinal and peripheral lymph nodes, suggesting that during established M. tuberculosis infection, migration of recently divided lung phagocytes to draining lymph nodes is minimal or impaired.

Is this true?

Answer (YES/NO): NO